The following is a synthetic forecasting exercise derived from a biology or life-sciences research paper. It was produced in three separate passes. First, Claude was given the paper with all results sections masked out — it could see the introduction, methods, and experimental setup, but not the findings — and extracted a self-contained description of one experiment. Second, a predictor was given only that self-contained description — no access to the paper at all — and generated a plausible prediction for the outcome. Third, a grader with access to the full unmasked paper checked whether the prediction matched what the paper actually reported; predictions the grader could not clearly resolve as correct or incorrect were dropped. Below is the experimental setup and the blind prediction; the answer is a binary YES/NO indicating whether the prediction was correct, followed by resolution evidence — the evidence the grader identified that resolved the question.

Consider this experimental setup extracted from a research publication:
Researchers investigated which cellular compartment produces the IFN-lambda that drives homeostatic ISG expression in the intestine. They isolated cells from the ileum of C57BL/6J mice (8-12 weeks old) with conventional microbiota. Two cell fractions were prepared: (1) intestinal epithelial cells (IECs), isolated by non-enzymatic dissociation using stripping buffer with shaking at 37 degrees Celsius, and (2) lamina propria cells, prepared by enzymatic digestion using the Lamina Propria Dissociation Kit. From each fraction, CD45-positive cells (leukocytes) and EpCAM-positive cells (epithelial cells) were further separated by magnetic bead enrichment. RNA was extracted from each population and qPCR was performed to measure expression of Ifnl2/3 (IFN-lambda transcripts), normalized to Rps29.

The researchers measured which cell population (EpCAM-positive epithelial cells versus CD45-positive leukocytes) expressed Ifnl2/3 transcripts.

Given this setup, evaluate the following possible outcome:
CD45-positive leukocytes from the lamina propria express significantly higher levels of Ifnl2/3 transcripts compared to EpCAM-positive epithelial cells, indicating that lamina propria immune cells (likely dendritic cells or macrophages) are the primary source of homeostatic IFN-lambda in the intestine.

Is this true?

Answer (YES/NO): NO